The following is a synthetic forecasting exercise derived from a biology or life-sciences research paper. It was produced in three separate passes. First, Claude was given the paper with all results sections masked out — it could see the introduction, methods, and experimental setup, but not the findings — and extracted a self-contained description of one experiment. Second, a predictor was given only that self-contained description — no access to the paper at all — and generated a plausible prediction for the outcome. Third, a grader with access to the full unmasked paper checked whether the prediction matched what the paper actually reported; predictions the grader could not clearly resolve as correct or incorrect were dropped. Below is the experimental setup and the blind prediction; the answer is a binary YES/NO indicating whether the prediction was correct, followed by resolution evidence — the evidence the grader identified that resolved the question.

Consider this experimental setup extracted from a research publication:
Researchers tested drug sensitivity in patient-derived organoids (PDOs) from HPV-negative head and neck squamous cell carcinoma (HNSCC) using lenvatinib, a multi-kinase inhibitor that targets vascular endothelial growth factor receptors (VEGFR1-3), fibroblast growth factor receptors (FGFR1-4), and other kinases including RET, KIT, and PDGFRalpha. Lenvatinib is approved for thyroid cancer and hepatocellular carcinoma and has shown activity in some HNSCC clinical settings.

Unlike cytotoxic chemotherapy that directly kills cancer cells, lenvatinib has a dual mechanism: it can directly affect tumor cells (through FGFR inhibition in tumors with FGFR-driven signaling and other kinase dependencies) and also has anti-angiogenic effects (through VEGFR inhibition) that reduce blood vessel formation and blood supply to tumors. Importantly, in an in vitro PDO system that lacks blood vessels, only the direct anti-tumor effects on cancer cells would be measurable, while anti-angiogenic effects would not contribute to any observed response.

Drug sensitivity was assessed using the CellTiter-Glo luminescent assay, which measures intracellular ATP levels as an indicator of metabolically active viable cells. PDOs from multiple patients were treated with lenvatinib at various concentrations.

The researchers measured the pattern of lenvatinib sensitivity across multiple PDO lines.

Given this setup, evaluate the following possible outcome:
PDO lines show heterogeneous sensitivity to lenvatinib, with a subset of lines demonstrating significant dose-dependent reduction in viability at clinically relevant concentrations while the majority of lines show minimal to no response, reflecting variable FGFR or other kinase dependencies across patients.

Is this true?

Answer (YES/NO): NO